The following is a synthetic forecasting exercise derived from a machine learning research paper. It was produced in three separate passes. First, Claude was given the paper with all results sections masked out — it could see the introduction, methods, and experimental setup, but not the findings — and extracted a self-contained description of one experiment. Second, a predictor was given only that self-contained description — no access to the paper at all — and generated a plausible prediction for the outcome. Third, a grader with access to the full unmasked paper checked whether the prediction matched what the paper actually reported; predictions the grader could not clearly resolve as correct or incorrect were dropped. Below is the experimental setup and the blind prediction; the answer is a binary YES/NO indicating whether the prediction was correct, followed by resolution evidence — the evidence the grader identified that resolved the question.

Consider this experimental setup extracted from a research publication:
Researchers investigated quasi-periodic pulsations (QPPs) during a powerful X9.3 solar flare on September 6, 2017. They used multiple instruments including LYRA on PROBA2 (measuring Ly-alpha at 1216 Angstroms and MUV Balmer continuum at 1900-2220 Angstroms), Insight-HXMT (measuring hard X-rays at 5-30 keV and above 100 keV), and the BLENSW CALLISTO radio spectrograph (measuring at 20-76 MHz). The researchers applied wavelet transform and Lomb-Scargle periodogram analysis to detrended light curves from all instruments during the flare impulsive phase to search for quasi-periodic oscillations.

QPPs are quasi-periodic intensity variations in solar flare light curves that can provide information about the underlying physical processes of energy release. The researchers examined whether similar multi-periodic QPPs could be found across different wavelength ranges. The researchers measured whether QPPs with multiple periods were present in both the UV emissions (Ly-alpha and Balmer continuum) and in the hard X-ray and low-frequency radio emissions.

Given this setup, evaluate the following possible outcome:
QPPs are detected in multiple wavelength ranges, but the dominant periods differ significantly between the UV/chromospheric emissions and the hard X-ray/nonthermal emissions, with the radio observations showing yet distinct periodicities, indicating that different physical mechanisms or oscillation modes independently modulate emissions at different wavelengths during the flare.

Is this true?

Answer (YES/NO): NO